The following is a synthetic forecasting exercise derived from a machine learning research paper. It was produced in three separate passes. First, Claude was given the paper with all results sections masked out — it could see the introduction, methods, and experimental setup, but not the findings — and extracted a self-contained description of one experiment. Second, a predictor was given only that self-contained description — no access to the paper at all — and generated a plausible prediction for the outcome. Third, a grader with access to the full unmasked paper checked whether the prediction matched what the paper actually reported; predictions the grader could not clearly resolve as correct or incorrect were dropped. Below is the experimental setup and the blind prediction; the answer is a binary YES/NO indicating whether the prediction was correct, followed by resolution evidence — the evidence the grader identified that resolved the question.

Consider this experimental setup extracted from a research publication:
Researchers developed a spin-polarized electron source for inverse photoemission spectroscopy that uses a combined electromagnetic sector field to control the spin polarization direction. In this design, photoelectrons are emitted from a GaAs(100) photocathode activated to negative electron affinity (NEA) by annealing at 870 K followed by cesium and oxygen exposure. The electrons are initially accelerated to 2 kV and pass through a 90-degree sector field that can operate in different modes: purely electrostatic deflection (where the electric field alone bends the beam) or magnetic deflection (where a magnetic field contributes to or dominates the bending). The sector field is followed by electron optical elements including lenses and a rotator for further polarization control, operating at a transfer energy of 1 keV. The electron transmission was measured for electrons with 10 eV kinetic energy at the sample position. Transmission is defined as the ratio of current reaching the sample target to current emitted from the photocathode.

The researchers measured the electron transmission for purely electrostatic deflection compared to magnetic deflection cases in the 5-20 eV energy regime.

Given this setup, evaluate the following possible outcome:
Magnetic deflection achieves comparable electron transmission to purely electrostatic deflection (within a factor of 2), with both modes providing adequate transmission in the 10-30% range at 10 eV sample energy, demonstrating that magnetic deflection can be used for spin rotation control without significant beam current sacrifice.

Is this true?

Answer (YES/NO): NO